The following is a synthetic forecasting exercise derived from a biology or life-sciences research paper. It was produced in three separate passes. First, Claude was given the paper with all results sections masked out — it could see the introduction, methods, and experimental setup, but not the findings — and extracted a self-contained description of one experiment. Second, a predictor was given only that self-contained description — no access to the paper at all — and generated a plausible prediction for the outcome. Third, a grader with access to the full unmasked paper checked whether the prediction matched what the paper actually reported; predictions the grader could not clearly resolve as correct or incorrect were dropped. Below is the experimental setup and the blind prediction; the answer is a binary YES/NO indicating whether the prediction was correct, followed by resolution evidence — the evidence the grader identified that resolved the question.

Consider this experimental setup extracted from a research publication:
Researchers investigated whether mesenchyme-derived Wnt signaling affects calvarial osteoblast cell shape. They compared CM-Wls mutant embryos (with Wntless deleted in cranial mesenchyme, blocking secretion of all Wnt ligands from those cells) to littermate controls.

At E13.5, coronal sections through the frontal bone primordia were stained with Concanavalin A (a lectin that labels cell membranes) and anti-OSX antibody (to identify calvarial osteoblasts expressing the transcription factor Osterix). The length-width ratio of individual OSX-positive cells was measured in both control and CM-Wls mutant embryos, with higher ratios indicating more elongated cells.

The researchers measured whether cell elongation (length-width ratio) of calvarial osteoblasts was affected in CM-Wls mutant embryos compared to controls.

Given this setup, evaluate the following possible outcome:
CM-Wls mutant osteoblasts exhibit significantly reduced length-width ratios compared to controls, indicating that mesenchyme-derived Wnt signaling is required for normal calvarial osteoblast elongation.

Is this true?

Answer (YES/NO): YES